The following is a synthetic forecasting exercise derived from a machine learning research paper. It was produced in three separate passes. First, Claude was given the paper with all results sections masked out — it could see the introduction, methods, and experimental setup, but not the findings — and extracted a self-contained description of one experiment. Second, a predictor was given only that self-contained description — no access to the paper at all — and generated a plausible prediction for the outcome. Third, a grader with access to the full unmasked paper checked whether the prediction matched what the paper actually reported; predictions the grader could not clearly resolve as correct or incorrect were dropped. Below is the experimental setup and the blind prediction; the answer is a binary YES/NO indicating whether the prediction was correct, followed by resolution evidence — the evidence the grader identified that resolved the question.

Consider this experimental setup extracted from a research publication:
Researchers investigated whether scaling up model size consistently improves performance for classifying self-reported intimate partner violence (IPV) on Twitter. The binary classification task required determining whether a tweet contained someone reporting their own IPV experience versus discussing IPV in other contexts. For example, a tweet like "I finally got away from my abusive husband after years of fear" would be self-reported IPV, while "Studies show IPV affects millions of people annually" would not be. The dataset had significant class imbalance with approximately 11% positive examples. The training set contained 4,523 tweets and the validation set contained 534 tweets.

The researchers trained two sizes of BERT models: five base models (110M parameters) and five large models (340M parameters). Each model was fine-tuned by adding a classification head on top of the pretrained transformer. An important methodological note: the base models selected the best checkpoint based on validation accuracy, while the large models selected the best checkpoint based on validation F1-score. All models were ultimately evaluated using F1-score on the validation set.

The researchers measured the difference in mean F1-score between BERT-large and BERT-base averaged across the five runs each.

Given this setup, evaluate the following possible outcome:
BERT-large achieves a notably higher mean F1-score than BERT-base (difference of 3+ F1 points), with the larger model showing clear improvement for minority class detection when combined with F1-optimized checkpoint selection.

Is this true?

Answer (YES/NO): NO